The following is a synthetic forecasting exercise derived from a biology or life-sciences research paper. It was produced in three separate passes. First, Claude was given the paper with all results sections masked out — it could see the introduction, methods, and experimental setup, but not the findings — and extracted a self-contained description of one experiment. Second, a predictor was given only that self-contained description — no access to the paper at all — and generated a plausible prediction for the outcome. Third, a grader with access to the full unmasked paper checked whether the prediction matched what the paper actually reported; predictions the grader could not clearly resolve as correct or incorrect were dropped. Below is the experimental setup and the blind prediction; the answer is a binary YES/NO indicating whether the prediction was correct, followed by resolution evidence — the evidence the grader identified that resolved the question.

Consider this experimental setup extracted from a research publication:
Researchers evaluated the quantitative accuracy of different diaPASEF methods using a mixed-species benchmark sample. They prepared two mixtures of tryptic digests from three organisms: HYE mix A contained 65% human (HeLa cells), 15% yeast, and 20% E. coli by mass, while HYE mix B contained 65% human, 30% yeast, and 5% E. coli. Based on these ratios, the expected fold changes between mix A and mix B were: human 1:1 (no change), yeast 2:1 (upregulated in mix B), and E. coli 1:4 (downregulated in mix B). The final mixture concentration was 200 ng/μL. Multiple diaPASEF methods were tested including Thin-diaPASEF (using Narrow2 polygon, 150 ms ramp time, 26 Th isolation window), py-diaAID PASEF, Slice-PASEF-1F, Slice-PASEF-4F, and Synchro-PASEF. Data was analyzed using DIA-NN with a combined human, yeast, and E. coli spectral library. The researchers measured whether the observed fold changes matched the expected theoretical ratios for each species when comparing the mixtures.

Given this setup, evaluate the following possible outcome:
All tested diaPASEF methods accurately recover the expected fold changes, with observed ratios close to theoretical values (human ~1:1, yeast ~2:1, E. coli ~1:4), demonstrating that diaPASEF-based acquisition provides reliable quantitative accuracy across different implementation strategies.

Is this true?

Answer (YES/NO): NO